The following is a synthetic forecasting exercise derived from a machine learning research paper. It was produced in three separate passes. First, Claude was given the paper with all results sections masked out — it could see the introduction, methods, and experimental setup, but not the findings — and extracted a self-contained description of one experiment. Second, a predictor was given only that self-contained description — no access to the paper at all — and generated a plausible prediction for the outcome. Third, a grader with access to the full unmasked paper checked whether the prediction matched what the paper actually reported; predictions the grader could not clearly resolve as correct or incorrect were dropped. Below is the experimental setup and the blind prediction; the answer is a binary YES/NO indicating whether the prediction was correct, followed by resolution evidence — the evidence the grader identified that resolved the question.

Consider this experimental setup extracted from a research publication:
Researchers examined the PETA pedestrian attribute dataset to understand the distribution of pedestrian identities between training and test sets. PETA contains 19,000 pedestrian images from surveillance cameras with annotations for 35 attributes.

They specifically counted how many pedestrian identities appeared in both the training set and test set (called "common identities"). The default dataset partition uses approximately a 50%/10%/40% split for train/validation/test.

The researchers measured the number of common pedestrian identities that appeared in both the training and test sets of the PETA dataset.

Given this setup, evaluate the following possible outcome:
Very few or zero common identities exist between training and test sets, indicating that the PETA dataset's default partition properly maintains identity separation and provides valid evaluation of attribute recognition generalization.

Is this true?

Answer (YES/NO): NO